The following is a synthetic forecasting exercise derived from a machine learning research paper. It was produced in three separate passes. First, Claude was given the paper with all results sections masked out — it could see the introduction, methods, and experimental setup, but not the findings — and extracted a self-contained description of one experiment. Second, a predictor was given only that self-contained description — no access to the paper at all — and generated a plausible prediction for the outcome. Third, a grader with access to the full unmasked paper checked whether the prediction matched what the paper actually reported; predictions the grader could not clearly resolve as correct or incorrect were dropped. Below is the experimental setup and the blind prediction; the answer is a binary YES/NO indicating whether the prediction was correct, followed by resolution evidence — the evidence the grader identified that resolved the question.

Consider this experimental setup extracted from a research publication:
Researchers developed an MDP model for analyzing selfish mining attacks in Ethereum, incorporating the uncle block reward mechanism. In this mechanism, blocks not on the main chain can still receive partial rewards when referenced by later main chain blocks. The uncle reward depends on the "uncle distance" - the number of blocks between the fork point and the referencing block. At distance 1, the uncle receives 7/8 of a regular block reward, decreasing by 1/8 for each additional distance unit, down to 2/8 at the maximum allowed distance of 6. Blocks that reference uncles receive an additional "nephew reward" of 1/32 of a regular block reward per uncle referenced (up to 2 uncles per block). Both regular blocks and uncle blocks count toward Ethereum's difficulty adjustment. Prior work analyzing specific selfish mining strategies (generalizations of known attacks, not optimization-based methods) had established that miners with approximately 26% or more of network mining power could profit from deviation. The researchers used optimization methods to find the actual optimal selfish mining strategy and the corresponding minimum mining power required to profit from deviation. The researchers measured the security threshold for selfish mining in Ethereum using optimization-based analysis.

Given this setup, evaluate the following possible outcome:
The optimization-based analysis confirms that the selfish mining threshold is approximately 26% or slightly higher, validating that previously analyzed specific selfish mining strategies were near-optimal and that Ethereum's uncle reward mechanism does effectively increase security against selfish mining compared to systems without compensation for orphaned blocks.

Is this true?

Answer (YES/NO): NO